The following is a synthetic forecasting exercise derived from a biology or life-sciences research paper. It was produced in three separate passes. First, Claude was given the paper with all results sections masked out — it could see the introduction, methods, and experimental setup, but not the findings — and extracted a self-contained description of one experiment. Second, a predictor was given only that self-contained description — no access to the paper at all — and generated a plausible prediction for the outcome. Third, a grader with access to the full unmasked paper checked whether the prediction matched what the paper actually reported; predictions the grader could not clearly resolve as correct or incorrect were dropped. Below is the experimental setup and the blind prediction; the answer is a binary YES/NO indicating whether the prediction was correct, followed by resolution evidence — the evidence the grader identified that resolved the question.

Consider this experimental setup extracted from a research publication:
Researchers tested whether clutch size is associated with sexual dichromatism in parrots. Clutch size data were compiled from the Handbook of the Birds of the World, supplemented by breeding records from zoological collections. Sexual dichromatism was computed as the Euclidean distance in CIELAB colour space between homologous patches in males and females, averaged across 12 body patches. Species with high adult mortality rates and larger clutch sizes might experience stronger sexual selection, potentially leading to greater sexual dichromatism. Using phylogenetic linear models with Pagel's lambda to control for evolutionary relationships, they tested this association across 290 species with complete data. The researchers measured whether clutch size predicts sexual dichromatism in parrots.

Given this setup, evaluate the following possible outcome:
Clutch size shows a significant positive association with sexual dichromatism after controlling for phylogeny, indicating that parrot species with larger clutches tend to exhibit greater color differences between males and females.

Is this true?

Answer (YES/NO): NO